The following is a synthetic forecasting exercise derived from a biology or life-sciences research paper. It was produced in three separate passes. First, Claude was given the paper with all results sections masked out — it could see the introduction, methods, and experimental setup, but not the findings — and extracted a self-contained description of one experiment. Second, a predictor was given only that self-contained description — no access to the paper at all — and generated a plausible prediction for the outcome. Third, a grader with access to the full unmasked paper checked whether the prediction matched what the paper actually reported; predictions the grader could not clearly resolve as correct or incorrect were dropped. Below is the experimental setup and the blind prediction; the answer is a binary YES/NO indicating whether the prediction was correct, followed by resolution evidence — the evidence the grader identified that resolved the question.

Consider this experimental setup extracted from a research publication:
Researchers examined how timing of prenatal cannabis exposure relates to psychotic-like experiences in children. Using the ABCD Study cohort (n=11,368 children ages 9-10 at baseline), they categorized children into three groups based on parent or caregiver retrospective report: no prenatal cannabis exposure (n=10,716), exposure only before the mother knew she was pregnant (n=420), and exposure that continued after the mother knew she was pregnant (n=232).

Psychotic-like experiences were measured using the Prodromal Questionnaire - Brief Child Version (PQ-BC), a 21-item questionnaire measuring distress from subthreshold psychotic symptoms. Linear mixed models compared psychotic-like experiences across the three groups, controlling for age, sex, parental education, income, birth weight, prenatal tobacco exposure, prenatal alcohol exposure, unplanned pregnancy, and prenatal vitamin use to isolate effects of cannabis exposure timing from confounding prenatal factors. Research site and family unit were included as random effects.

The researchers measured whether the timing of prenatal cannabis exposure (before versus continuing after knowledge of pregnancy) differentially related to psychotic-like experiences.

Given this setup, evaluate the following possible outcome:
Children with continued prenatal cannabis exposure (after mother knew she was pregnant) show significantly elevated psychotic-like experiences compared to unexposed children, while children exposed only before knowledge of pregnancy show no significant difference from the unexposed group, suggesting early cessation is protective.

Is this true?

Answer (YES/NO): NO